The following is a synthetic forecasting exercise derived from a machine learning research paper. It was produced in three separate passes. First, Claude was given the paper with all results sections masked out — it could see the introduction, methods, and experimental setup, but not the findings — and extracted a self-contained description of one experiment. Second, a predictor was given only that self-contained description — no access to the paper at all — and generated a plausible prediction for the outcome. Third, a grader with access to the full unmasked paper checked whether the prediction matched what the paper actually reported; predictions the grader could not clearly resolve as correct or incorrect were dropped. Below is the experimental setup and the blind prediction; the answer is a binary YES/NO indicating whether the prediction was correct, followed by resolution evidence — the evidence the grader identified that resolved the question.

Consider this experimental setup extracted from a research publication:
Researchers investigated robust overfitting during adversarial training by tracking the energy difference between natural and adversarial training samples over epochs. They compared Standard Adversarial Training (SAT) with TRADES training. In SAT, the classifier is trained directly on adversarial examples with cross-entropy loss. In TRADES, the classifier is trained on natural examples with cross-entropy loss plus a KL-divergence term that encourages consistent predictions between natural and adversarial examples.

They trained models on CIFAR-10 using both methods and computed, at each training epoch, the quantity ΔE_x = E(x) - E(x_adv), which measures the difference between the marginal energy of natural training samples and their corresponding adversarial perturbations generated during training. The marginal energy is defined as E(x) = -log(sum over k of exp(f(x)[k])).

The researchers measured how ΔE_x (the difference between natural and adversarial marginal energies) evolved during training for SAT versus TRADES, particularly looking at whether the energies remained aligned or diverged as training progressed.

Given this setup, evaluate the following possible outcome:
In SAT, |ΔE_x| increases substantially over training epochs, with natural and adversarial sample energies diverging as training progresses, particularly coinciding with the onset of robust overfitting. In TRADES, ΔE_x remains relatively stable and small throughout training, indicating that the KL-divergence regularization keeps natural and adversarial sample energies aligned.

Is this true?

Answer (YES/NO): YES